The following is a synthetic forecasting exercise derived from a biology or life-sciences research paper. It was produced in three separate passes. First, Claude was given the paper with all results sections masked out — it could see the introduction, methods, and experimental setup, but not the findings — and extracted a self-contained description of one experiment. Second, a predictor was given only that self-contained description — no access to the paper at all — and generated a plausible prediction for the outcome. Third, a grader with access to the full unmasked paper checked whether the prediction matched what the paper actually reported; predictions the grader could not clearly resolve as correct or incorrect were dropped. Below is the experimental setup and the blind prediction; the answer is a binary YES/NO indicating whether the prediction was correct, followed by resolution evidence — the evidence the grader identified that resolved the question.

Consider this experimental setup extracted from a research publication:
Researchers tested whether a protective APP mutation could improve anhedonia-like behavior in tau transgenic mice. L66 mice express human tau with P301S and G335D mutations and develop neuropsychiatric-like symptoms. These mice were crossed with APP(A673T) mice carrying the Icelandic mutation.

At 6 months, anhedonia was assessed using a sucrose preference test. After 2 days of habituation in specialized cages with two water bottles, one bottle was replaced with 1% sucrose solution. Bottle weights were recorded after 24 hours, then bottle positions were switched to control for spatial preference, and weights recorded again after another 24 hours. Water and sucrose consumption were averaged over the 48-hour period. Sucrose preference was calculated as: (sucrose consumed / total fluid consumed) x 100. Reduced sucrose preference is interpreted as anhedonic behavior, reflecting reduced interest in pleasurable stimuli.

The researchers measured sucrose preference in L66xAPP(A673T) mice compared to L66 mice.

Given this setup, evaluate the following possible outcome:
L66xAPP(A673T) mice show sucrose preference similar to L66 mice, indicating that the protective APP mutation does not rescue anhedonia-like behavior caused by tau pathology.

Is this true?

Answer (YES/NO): YES